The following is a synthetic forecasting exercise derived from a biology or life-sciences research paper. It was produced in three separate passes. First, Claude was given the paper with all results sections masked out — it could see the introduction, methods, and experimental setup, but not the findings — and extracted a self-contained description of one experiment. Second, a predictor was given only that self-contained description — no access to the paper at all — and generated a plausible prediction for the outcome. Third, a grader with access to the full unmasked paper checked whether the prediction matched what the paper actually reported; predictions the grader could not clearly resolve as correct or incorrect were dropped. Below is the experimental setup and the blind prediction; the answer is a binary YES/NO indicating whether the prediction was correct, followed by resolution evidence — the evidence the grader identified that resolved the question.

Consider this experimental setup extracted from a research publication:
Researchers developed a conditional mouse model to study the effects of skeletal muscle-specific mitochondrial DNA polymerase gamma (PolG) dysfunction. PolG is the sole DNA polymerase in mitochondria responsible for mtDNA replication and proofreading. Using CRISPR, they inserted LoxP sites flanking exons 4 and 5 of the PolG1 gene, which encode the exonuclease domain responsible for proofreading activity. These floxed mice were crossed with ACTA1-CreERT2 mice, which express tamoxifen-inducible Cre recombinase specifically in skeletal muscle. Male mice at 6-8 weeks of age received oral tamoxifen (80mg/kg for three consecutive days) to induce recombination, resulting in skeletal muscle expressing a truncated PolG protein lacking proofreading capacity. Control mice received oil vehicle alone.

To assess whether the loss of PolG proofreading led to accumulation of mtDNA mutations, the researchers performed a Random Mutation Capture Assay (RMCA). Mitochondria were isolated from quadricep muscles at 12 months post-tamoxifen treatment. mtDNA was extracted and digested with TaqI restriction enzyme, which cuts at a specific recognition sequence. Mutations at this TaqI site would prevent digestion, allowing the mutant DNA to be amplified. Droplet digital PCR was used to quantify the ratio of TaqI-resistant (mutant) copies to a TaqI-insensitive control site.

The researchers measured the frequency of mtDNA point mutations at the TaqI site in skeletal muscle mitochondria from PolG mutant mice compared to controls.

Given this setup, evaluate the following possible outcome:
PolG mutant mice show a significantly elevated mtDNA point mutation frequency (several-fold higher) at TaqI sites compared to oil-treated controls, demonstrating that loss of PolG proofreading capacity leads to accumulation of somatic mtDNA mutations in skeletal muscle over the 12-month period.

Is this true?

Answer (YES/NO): NO